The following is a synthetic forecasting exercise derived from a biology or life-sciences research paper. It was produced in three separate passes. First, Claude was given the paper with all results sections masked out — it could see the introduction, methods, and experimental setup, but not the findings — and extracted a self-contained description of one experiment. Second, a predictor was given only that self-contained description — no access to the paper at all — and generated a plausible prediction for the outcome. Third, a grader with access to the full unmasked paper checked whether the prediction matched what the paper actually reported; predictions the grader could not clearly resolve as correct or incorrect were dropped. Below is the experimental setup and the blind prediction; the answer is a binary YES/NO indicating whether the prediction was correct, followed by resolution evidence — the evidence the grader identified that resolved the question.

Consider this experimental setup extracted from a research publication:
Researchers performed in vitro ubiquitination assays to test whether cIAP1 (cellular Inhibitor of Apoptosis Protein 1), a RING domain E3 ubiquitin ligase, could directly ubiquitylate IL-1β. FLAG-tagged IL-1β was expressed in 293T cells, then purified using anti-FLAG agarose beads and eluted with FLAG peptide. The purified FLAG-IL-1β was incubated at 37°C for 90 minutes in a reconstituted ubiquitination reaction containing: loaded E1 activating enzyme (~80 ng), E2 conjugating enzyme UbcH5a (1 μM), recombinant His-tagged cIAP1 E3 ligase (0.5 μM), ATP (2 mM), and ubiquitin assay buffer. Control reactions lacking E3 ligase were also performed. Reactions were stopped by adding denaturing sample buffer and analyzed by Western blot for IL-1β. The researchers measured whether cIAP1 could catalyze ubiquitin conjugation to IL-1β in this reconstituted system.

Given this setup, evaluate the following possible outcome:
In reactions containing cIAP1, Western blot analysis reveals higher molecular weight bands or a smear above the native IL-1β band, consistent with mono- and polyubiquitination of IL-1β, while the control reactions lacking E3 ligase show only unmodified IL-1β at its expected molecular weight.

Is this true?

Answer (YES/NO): YES